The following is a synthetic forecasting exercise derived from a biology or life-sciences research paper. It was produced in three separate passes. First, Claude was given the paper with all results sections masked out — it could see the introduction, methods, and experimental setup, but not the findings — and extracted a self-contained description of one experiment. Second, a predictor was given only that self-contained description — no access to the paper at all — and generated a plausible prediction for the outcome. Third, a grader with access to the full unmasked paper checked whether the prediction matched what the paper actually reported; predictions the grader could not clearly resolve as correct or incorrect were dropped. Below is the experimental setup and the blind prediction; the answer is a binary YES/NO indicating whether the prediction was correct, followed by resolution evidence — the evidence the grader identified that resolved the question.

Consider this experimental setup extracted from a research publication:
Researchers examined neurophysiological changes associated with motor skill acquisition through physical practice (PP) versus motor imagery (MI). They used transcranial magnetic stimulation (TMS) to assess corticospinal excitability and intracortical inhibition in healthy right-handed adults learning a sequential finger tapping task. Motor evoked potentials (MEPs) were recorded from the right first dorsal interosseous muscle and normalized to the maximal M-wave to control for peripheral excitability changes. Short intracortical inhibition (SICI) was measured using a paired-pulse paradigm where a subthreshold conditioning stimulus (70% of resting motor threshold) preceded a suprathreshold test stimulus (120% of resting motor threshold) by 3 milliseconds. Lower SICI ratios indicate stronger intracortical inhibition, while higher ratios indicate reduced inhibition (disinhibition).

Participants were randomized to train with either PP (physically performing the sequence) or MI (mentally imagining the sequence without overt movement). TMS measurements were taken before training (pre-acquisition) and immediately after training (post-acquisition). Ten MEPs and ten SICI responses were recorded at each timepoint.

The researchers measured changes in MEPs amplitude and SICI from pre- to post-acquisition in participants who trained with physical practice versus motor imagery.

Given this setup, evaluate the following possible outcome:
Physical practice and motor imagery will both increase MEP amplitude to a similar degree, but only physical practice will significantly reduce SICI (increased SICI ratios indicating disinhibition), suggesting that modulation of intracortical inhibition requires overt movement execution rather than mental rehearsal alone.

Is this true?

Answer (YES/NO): NO